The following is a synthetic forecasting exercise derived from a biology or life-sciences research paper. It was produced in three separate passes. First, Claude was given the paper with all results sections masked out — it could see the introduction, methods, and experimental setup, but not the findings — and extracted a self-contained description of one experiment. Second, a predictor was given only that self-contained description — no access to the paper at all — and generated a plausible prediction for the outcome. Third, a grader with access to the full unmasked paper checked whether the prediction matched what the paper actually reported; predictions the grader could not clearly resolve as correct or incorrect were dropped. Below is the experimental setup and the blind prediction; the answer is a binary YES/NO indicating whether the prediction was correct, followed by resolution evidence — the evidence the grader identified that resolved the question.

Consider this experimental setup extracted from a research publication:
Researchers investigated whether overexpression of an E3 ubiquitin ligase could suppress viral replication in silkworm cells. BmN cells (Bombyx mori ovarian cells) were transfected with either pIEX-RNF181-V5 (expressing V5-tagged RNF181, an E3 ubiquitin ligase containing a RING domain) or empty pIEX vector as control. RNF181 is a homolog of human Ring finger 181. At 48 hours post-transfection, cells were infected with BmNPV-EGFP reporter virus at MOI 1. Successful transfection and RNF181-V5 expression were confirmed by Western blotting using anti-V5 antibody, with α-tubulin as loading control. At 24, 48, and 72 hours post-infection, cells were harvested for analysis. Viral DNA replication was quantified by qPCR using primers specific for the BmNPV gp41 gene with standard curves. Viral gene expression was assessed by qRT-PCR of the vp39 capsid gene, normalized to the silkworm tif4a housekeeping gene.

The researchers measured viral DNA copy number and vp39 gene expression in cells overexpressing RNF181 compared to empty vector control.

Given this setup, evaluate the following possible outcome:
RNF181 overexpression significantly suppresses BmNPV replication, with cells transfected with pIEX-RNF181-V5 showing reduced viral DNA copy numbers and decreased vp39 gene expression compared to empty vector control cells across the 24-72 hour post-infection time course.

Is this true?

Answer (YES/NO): YES